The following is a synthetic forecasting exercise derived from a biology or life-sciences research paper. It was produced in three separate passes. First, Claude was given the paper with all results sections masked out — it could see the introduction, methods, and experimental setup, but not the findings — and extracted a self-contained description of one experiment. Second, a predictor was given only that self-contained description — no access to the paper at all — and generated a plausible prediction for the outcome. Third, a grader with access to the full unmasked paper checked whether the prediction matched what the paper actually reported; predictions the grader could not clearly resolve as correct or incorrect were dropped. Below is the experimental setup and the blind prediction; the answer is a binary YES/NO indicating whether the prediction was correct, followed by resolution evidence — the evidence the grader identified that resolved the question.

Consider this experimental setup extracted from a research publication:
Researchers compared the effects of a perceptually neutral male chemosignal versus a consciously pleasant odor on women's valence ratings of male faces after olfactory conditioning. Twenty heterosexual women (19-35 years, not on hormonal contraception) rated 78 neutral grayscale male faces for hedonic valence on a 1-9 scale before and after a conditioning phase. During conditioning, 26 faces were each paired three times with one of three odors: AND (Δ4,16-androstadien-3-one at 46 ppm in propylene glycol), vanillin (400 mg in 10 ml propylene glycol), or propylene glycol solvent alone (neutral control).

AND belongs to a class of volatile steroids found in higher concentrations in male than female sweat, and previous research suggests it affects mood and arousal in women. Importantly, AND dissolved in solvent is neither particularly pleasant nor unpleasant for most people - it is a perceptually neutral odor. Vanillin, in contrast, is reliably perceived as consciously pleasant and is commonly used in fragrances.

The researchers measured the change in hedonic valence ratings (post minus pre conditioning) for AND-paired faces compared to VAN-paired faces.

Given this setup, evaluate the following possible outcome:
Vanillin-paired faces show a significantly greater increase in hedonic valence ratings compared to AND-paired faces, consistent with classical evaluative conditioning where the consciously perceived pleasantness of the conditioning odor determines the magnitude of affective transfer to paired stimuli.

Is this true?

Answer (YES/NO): NO